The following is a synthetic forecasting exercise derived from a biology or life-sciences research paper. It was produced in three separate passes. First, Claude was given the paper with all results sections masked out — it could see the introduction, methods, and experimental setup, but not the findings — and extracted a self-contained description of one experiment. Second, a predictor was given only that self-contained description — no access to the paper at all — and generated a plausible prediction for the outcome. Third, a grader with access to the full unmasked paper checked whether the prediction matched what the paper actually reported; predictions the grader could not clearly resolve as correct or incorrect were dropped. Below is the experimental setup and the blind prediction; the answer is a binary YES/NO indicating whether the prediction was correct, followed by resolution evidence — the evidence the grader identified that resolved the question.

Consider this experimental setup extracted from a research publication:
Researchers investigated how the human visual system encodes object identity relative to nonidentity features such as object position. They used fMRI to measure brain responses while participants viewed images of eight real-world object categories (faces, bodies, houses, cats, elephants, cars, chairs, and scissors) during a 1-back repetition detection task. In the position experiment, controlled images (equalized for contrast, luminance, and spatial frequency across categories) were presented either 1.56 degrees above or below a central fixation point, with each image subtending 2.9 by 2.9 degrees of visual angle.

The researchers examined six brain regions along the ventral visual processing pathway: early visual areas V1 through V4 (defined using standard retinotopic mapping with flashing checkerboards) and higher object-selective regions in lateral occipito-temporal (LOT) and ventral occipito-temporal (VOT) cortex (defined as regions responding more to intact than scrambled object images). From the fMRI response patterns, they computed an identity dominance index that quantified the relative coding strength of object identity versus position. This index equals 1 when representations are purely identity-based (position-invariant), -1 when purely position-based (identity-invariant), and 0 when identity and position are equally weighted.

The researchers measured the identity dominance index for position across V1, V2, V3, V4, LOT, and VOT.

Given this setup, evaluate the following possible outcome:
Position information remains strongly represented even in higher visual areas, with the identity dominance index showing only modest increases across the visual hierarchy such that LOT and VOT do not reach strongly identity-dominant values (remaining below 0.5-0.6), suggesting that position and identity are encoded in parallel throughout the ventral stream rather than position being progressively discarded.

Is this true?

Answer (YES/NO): YES